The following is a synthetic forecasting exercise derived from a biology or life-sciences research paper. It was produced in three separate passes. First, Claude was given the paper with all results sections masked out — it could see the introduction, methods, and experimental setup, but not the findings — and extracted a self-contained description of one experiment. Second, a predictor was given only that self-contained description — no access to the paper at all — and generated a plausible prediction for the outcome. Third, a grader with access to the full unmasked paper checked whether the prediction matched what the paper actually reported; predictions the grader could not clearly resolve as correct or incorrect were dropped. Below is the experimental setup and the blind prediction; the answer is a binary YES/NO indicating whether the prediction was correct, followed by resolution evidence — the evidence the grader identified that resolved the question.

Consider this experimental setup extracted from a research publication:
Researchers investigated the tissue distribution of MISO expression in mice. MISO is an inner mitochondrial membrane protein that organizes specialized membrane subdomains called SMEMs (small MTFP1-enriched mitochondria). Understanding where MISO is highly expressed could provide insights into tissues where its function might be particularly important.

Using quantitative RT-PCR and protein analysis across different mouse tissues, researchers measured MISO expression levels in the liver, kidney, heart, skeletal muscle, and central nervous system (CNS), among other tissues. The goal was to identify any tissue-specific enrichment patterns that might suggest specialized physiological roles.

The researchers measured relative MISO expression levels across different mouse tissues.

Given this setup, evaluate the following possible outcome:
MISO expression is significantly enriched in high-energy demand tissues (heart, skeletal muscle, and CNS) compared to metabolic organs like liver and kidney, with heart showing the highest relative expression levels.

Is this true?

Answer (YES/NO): NO